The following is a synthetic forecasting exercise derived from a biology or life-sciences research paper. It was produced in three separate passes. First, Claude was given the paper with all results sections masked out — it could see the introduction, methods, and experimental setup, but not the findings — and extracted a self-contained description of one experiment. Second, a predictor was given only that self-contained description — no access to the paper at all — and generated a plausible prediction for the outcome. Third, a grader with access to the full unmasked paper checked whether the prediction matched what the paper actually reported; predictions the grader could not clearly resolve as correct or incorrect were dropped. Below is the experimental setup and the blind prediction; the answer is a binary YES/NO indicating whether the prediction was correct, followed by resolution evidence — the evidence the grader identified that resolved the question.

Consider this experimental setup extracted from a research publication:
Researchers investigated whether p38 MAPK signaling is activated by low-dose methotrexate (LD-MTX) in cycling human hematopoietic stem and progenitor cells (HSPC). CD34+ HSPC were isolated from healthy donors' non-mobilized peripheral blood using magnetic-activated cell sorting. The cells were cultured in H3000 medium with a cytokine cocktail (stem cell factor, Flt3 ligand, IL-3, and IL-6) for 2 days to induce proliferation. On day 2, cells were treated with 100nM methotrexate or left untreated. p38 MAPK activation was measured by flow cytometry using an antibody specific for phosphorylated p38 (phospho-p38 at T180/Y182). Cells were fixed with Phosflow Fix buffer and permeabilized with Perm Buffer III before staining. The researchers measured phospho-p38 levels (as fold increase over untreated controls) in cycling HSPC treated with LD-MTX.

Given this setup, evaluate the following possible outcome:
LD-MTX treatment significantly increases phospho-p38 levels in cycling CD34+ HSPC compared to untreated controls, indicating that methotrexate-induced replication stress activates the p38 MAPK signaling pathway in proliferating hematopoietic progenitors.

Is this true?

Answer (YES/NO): YES